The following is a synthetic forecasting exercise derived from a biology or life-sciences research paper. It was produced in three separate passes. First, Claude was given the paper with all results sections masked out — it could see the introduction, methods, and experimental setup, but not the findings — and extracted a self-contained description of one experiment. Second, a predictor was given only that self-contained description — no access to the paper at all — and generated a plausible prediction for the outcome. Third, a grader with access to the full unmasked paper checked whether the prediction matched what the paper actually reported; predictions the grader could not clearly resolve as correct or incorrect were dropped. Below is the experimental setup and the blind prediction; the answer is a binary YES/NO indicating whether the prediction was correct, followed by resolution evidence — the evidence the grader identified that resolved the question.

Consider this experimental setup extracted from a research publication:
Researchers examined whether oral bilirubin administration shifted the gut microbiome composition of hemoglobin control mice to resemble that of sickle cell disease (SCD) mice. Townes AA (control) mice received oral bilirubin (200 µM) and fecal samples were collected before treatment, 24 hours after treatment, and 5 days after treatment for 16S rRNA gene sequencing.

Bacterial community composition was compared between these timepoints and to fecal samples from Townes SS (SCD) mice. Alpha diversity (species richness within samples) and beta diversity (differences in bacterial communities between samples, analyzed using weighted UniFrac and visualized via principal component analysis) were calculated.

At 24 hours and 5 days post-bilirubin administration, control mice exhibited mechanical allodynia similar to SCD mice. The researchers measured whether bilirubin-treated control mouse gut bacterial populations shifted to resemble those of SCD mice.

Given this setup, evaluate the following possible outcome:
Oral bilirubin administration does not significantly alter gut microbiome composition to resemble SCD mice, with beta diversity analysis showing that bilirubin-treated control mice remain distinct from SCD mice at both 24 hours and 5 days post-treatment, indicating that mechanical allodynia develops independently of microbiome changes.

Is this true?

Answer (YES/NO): YES